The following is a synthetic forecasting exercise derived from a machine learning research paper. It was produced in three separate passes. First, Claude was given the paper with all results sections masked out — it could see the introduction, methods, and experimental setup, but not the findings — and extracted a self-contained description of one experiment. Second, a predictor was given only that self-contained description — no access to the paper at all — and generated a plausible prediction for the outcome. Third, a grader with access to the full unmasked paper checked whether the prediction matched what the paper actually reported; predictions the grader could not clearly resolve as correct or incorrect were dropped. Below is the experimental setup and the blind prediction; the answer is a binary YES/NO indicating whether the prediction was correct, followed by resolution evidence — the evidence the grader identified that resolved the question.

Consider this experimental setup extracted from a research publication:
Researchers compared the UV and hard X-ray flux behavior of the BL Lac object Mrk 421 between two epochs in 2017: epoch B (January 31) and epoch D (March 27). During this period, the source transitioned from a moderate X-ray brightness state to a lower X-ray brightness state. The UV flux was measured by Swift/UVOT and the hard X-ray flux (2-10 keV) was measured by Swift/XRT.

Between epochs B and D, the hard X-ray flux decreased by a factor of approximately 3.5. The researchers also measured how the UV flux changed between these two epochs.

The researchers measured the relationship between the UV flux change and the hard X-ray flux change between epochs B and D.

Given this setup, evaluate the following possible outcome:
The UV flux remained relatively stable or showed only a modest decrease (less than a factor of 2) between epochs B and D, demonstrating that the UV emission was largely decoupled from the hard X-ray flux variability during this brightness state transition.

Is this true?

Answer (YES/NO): NO